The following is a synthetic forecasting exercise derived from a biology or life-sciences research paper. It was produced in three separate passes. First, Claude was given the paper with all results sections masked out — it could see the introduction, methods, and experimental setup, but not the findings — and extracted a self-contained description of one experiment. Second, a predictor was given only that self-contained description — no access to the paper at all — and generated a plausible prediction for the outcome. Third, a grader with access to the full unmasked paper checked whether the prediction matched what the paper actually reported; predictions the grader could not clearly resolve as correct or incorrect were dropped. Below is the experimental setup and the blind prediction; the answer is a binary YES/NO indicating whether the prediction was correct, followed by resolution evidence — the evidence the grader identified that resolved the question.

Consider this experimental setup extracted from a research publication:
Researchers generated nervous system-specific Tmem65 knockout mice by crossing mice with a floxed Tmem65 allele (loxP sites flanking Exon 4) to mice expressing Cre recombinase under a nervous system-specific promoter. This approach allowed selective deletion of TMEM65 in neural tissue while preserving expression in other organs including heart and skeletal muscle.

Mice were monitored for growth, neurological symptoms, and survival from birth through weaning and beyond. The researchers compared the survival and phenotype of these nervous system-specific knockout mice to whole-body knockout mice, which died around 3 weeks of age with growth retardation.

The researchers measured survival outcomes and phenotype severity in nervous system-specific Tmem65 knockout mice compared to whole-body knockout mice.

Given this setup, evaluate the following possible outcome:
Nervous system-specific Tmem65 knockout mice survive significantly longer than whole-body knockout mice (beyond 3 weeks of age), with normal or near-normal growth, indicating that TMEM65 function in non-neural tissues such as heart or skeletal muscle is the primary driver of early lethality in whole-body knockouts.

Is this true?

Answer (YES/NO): NO